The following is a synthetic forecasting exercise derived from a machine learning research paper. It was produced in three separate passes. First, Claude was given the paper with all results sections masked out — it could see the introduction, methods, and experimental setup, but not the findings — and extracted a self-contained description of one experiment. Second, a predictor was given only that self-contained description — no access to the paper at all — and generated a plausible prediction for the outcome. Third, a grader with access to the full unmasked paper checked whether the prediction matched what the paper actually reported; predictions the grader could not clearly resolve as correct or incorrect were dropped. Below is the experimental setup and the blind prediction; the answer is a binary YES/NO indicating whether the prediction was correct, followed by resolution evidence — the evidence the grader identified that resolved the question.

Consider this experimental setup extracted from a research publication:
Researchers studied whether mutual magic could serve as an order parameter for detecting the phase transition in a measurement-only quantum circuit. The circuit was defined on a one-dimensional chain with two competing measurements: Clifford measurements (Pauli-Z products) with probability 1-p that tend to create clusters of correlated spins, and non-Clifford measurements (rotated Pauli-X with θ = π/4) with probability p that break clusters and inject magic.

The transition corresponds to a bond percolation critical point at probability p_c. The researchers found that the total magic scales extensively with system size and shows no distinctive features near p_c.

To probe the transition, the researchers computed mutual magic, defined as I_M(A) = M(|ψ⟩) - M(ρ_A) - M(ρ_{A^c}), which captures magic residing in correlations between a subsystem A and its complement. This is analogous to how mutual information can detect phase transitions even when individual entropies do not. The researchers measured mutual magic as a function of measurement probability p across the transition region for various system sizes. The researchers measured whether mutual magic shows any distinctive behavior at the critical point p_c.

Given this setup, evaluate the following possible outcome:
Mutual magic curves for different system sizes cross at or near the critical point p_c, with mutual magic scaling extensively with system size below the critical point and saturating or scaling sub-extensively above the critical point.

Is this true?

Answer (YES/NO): NO